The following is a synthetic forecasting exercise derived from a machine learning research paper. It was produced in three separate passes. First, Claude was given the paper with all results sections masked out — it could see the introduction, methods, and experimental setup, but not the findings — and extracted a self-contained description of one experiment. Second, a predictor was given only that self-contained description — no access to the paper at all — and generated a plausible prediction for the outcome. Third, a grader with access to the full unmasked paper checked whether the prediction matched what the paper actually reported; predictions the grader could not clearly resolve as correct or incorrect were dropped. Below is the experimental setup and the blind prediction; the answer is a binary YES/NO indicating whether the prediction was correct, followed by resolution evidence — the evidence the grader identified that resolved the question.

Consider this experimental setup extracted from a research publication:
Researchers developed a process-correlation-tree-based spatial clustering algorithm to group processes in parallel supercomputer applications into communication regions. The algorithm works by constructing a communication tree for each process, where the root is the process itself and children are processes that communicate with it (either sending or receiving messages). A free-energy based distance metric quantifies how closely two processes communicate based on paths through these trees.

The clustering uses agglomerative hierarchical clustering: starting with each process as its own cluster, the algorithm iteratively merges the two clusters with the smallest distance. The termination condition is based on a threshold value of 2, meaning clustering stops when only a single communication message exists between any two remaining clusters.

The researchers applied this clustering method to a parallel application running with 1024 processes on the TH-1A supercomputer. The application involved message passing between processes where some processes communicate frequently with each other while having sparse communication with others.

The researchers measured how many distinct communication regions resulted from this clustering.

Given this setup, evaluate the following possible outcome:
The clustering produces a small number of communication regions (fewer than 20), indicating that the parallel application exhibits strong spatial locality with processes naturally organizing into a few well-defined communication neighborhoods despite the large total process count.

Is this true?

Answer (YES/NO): YES